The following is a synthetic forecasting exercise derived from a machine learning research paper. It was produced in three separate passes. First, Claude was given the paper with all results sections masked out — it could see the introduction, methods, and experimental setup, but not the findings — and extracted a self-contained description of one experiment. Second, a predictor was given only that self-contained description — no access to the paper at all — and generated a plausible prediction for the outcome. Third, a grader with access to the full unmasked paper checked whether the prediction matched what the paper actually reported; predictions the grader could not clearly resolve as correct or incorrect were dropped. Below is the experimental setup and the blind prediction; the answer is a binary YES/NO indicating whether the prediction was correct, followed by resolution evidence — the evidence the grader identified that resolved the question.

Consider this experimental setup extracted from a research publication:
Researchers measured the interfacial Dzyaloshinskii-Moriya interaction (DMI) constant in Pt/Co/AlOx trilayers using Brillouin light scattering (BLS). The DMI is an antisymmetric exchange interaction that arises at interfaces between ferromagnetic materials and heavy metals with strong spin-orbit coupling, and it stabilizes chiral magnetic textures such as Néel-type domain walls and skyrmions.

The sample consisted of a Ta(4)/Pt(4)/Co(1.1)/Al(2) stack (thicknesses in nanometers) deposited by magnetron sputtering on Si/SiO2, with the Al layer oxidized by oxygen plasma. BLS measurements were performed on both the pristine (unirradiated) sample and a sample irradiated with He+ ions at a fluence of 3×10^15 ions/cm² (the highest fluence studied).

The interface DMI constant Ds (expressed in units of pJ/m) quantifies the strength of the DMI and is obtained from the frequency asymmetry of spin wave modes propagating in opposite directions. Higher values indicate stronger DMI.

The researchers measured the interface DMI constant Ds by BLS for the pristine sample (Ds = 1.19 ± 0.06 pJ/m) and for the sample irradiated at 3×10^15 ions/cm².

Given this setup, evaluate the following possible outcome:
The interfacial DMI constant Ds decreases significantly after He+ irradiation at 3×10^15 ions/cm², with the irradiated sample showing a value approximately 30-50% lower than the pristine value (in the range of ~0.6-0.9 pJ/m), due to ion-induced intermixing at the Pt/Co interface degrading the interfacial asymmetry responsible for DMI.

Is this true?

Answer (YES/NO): NO